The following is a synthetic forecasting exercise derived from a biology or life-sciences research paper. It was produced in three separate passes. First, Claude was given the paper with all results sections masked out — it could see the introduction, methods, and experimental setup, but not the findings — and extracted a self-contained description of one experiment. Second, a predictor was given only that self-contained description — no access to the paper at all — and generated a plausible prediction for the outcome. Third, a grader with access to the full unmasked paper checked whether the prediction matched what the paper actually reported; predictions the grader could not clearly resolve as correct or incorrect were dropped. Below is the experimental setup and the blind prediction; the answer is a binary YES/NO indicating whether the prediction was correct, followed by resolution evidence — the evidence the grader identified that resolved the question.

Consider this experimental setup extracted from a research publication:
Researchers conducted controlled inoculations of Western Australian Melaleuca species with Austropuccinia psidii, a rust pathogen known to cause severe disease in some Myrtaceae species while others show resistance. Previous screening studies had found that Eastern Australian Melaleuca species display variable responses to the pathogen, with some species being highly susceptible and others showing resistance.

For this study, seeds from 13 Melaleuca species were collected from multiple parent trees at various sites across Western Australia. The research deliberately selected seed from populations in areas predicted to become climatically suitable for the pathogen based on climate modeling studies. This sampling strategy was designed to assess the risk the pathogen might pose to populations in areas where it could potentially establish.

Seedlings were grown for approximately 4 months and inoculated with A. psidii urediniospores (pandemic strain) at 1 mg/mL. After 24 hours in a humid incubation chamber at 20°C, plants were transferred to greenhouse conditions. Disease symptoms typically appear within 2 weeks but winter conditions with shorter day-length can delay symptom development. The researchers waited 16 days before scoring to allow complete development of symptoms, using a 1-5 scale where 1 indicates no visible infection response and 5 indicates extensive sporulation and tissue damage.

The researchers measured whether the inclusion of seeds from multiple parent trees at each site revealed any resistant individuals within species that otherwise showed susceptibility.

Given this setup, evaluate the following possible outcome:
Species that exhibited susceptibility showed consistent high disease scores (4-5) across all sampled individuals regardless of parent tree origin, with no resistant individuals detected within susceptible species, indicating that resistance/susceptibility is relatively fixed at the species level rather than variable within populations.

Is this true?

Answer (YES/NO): NO